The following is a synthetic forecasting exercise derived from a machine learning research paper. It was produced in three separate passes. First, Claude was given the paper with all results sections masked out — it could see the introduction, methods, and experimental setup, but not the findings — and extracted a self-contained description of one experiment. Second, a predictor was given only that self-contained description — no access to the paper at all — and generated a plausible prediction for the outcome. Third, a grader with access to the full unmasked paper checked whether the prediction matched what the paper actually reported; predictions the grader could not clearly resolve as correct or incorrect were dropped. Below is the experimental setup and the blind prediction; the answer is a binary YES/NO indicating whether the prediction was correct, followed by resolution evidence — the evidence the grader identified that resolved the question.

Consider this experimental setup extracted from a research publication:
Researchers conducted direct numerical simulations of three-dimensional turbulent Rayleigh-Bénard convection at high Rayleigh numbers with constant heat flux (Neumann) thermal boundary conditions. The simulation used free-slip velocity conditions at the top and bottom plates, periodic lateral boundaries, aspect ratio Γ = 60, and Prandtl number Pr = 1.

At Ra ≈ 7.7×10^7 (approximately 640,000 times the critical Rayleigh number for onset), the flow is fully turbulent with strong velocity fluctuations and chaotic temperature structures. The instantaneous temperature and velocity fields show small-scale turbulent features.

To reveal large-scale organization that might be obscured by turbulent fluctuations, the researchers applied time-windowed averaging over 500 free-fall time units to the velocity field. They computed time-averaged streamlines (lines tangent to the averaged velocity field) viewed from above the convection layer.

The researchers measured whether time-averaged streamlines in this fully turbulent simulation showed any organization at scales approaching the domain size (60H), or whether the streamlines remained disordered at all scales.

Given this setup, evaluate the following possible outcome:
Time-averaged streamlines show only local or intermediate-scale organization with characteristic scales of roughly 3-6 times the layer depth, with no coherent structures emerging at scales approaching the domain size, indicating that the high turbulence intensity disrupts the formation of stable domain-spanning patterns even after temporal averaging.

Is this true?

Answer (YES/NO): NO